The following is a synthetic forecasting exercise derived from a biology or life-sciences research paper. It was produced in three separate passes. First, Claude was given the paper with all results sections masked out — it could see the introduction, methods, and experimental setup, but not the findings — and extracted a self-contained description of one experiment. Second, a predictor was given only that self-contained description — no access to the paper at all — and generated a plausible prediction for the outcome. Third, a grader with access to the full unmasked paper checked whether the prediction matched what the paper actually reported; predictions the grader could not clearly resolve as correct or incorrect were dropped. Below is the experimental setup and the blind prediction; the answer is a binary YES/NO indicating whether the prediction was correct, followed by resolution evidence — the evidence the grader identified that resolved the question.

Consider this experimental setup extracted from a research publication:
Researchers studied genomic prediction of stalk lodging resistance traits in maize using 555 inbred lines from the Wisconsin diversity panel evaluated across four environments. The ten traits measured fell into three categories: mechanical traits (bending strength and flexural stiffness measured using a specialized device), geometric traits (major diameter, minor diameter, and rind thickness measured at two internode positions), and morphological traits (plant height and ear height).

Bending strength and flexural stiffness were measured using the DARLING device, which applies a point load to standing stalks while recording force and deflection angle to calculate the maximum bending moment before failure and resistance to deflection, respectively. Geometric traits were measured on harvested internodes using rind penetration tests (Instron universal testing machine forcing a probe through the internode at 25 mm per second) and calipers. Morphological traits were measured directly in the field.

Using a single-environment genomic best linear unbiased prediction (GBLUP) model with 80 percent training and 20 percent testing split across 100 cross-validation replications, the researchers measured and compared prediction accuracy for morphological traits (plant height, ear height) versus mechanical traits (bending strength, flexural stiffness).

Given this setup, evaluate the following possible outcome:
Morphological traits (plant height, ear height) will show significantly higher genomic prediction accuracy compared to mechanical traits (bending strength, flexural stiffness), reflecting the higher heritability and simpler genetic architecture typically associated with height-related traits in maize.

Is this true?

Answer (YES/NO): NO